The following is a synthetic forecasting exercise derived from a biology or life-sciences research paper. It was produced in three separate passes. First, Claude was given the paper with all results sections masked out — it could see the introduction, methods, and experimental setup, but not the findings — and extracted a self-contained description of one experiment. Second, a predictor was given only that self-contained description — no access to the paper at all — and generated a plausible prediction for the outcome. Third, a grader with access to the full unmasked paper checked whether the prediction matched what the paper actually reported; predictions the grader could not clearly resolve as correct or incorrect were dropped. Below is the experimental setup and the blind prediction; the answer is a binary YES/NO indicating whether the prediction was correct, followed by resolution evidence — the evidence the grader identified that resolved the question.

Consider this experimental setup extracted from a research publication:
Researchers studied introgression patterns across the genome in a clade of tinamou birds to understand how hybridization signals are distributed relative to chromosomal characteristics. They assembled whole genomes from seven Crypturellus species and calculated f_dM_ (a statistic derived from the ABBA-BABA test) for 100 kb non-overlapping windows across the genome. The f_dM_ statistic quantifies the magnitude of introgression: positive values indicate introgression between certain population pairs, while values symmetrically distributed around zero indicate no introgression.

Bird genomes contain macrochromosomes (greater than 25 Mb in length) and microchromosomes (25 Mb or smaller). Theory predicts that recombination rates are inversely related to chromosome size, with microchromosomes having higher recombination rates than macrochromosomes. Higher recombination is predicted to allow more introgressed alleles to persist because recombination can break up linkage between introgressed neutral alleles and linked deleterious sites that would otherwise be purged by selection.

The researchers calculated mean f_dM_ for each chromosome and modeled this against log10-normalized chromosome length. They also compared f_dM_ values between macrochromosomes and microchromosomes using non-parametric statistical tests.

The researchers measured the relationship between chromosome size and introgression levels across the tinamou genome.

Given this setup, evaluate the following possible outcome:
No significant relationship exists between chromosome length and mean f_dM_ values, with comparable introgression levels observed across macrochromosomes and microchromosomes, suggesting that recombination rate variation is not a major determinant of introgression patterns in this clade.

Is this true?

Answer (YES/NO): NO